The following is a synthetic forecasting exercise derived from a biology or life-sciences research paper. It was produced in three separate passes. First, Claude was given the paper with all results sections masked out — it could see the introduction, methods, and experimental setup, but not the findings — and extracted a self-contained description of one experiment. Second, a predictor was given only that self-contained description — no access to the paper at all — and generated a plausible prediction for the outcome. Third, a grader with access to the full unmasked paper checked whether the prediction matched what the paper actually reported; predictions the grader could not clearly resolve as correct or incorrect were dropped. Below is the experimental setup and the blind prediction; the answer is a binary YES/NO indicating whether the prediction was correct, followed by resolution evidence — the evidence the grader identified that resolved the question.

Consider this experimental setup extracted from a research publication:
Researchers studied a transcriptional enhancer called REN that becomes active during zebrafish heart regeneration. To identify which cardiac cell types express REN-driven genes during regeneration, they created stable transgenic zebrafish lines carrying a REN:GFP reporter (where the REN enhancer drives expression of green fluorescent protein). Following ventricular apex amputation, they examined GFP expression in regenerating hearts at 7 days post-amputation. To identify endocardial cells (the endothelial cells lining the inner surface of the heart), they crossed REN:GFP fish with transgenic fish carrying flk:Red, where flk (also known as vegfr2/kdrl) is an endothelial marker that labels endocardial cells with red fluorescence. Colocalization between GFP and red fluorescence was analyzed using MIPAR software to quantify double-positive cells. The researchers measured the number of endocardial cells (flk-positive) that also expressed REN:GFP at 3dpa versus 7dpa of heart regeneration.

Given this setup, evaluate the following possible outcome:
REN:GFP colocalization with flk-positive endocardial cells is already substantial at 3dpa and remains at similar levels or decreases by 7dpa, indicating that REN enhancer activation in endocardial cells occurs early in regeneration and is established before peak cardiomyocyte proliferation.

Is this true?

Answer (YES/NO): NO